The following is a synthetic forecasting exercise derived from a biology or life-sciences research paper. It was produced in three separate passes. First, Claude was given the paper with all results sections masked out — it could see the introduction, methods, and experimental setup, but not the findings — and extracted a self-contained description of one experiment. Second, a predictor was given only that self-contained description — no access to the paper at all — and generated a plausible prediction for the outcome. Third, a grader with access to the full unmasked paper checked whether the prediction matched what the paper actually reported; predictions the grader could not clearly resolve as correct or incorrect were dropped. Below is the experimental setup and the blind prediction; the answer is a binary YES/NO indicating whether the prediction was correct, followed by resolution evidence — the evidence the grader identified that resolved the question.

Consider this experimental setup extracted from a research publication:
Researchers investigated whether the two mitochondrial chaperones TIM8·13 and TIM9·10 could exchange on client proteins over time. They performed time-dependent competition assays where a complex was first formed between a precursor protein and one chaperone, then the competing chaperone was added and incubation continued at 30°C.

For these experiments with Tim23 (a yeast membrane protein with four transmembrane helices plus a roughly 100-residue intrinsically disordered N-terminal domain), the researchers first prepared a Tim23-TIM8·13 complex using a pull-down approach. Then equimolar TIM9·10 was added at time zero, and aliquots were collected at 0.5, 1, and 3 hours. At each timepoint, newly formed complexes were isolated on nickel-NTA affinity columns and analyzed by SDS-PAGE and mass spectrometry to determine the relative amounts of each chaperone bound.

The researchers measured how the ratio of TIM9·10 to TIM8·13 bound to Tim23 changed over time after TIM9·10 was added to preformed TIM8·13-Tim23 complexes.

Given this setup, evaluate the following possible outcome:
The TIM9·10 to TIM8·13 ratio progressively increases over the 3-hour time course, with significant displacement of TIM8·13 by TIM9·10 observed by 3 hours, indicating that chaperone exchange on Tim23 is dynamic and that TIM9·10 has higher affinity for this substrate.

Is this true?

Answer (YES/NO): NO